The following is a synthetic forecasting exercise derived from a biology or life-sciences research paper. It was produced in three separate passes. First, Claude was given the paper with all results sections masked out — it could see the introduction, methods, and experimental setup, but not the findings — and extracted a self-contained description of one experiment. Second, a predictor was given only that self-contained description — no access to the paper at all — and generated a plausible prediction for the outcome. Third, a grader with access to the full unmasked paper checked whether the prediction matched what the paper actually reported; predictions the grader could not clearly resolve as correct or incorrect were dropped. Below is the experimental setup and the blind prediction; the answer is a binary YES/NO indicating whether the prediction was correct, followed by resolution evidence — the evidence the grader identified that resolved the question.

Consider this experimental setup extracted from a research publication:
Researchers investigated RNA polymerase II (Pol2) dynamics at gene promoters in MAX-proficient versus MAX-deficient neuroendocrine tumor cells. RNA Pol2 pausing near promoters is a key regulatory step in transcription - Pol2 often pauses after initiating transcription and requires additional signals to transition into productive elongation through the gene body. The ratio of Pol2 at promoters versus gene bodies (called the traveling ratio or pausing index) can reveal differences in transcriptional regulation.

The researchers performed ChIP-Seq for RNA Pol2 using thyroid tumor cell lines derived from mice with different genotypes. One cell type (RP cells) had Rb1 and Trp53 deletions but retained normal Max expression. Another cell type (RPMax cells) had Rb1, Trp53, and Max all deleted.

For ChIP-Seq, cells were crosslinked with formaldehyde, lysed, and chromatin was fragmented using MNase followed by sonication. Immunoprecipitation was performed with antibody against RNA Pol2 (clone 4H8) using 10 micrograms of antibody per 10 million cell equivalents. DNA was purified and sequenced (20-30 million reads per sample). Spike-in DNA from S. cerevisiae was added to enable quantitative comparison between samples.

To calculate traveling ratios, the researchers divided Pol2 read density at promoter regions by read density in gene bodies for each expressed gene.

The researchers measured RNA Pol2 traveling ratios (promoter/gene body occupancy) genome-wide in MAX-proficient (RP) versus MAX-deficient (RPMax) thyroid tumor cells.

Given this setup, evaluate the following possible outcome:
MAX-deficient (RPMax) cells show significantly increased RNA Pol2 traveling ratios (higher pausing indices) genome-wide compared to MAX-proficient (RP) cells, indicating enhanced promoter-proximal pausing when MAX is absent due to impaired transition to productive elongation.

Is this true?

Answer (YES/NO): NO